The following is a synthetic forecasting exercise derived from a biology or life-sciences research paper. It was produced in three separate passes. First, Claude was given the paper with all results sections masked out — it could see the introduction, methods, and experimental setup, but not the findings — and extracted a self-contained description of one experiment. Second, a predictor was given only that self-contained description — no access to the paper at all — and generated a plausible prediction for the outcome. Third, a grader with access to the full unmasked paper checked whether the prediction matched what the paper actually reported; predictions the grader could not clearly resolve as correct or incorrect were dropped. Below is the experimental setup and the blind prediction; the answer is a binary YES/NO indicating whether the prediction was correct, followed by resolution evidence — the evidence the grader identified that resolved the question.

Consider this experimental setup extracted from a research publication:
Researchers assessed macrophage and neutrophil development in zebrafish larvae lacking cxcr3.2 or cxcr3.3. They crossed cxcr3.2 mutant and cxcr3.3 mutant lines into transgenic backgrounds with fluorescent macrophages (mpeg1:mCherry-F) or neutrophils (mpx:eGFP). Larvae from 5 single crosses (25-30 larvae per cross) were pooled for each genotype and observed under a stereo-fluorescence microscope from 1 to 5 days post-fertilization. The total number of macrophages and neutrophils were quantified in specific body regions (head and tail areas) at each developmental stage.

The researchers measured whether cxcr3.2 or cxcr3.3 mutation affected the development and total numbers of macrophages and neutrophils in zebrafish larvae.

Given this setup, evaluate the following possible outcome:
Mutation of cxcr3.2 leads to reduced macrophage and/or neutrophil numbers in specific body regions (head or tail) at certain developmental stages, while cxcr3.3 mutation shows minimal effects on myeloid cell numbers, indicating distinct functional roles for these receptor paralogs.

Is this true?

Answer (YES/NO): NO